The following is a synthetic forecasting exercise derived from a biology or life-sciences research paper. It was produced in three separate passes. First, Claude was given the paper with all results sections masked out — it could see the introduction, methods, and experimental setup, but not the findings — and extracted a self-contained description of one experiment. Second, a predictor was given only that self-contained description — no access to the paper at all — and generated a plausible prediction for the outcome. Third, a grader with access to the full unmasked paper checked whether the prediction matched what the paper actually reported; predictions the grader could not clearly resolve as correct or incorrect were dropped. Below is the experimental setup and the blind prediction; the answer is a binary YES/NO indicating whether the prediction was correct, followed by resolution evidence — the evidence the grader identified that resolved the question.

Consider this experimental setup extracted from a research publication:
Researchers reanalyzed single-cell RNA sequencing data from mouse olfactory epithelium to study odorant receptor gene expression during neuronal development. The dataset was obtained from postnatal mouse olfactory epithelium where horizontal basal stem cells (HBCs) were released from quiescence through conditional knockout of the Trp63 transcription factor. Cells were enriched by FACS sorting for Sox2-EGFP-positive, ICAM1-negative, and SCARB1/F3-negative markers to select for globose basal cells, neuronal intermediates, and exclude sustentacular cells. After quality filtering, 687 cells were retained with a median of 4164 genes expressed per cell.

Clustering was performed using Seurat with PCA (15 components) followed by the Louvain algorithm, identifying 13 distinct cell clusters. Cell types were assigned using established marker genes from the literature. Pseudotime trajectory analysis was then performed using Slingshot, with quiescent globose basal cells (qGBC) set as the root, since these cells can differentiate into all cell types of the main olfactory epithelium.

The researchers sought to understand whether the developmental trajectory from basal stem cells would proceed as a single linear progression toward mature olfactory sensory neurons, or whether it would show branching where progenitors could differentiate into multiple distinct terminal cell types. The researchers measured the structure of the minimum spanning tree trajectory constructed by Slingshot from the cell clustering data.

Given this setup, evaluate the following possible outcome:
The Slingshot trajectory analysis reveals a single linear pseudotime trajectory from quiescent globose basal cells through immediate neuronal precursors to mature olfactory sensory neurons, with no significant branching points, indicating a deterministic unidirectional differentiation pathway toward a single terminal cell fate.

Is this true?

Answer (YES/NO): NO